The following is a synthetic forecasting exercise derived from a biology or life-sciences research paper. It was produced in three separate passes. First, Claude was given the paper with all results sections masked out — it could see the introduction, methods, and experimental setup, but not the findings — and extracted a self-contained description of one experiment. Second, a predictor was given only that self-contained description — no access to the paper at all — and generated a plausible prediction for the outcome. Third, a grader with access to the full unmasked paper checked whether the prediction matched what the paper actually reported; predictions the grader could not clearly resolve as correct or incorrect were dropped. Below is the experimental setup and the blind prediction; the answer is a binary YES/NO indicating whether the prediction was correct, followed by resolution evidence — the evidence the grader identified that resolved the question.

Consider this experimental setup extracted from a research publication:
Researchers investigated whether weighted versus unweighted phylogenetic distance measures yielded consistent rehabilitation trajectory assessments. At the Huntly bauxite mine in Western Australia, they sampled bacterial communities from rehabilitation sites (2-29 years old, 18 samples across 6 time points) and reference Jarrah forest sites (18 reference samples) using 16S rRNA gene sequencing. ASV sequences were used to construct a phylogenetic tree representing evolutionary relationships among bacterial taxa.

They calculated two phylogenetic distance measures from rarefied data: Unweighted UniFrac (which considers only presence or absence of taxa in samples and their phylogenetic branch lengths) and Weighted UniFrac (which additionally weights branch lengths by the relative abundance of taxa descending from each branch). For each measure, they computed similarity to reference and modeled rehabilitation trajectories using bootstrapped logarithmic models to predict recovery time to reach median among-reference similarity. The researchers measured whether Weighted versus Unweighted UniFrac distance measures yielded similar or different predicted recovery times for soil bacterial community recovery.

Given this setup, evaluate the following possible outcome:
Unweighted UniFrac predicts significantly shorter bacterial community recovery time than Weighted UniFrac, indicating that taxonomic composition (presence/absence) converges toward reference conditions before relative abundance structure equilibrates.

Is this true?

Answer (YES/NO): NO